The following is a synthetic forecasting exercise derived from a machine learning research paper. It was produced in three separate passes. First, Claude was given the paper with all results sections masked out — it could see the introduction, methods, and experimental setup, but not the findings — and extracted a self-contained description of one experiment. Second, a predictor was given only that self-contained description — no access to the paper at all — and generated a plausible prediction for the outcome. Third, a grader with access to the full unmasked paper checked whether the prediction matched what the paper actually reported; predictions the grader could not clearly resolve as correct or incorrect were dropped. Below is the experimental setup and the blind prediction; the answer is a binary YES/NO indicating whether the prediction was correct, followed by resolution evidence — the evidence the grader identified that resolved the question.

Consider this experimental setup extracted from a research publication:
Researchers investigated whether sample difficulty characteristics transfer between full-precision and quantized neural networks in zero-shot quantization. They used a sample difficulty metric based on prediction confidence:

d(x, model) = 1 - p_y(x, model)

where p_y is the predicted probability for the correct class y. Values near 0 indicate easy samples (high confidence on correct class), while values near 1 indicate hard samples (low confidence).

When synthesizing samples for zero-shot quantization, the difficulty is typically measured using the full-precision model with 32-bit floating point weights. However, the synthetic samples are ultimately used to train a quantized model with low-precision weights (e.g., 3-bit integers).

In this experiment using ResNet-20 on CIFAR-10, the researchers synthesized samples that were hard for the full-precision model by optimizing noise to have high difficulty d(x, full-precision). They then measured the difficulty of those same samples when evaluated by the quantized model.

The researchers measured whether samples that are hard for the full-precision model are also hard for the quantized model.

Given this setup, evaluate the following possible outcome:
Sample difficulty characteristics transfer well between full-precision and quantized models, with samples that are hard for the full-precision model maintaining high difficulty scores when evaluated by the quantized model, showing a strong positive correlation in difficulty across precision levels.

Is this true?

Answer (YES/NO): NO